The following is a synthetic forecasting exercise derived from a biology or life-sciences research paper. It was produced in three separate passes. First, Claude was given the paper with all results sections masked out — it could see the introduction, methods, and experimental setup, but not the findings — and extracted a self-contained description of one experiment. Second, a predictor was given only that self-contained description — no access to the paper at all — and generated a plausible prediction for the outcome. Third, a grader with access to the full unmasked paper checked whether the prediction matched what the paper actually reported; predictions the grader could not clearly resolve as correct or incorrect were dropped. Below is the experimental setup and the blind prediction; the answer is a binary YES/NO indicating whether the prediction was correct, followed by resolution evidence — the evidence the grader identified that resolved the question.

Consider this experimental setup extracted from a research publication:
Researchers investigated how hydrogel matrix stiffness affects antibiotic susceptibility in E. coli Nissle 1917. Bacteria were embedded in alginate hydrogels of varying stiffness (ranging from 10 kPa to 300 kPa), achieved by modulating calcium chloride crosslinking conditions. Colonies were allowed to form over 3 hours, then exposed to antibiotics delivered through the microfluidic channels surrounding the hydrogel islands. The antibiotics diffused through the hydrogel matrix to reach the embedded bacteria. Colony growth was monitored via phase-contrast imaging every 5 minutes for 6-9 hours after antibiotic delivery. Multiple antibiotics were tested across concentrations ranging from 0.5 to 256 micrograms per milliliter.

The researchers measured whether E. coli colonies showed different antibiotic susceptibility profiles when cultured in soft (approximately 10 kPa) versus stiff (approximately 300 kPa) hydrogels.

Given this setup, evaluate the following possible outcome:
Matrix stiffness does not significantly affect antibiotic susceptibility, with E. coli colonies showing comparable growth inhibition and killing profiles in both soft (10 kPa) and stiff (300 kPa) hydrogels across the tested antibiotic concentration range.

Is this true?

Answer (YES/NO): NO